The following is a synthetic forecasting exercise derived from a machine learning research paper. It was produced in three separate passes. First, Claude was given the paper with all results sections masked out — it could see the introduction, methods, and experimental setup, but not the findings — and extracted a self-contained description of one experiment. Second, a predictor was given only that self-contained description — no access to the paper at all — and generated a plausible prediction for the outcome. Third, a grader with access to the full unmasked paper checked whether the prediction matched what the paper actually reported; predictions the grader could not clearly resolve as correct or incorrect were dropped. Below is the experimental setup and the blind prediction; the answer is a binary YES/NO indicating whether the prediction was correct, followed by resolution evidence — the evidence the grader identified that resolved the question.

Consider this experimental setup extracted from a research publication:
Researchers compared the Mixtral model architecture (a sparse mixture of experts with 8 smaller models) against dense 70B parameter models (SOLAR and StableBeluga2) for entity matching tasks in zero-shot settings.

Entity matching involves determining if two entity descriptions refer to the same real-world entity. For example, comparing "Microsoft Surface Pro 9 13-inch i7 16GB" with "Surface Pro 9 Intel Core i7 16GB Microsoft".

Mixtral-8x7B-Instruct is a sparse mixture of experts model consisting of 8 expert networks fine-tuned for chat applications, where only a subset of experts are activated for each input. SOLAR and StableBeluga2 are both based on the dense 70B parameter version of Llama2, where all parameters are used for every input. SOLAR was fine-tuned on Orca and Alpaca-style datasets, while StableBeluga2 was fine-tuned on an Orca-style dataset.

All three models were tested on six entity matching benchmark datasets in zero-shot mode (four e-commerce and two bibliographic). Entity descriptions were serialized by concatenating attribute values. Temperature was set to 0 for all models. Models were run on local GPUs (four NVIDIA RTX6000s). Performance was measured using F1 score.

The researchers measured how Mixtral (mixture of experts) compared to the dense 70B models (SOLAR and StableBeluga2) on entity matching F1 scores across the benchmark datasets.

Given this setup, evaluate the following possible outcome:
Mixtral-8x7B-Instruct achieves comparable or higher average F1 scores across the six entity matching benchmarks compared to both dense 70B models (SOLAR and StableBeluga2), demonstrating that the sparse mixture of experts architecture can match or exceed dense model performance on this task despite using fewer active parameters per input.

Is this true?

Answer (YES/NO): NO